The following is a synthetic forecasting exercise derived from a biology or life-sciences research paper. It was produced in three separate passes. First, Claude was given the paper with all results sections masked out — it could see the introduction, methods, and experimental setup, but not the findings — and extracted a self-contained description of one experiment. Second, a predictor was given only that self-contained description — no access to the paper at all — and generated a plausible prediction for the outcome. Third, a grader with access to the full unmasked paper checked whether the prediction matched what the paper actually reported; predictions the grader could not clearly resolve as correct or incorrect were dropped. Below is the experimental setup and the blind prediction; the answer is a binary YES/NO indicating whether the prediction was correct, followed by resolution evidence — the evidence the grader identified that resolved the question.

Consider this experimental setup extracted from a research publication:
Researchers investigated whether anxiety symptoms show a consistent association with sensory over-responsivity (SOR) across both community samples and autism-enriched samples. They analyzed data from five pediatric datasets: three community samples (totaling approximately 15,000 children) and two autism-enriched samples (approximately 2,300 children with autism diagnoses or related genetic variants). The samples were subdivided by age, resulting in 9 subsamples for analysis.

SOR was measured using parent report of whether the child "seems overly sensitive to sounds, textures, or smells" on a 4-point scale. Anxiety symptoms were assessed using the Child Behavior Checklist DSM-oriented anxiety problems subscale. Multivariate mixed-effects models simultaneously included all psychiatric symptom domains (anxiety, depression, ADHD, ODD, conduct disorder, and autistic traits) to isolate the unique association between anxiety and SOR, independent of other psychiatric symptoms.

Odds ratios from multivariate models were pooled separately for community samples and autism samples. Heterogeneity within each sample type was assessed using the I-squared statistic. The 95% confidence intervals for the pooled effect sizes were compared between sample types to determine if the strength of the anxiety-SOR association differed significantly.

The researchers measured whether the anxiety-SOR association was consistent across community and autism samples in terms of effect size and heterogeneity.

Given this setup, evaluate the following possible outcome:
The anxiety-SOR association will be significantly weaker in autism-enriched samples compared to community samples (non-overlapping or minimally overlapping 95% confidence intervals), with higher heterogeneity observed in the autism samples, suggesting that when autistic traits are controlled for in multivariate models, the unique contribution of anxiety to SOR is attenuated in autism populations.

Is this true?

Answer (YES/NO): NO